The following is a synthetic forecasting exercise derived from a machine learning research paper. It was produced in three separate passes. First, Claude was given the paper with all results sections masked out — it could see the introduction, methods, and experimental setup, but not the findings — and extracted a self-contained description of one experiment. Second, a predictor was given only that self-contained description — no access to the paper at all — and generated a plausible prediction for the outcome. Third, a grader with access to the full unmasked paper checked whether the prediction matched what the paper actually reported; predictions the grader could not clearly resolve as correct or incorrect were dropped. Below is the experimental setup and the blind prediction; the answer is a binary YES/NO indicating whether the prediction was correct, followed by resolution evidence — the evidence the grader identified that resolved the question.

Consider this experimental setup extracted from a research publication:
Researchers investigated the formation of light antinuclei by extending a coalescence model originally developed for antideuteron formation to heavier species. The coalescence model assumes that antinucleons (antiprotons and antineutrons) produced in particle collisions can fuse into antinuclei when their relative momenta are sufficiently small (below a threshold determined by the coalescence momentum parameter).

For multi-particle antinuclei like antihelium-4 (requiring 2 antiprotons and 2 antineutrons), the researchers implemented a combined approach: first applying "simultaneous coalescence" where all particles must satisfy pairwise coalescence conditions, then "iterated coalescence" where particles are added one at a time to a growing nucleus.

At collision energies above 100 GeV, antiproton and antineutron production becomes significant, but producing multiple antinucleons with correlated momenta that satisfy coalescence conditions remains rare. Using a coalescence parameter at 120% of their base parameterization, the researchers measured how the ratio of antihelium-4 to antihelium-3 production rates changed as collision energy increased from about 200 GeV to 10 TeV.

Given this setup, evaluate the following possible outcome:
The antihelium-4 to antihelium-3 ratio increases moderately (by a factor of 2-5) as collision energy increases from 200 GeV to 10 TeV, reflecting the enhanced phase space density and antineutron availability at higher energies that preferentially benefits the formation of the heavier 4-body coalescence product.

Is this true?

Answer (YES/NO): NO